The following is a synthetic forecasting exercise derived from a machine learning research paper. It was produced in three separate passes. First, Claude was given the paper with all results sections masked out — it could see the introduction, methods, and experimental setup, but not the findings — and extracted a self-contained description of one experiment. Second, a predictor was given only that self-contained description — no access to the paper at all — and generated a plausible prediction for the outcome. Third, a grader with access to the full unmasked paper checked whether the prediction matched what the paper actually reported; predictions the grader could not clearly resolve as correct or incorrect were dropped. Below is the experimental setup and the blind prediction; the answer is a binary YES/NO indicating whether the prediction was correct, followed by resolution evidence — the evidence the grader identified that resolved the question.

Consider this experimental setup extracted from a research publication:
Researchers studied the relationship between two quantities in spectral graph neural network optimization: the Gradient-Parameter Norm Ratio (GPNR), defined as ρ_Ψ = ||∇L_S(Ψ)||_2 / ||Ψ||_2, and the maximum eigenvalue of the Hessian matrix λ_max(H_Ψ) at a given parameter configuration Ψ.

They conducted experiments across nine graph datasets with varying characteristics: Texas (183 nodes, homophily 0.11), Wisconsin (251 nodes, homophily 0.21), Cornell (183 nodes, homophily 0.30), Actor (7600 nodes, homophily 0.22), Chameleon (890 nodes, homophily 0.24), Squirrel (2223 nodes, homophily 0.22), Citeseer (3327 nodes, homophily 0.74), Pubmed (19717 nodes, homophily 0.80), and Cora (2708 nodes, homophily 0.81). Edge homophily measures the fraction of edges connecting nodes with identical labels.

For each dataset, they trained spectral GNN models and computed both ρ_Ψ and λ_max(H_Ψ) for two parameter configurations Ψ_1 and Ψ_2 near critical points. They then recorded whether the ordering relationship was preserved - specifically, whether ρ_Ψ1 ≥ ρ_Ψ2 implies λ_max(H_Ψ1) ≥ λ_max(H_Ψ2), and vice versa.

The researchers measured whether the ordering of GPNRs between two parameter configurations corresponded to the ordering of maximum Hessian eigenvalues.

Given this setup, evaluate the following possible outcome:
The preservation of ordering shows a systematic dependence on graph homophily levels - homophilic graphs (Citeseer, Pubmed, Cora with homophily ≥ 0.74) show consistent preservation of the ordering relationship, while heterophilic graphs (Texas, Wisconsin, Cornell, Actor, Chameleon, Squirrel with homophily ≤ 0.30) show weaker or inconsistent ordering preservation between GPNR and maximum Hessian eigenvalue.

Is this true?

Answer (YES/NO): NO